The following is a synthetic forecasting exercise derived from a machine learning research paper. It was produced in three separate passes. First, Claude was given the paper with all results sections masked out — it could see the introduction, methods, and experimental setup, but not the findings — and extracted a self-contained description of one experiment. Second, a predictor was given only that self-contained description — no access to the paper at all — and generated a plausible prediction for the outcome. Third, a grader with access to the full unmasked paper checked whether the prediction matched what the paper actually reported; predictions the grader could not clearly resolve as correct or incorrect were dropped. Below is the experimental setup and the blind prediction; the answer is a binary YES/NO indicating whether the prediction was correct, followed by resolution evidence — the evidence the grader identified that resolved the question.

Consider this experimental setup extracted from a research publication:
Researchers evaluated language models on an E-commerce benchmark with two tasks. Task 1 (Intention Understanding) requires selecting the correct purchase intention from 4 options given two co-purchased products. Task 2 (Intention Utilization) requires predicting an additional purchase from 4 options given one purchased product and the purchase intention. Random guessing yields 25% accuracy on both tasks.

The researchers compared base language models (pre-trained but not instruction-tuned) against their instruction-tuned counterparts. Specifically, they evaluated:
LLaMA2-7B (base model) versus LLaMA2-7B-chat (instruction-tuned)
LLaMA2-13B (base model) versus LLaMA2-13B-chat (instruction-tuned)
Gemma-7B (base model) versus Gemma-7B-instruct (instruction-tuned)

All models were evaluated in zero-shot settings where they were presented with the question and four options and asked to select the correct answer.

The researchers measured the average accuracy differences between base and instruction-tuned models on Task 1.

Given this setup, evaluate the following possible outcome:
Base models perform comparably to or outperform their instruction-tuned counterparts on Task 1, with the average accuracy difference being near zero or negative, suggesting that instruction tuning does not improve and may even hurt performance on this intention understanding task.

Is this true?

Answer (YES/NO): NO